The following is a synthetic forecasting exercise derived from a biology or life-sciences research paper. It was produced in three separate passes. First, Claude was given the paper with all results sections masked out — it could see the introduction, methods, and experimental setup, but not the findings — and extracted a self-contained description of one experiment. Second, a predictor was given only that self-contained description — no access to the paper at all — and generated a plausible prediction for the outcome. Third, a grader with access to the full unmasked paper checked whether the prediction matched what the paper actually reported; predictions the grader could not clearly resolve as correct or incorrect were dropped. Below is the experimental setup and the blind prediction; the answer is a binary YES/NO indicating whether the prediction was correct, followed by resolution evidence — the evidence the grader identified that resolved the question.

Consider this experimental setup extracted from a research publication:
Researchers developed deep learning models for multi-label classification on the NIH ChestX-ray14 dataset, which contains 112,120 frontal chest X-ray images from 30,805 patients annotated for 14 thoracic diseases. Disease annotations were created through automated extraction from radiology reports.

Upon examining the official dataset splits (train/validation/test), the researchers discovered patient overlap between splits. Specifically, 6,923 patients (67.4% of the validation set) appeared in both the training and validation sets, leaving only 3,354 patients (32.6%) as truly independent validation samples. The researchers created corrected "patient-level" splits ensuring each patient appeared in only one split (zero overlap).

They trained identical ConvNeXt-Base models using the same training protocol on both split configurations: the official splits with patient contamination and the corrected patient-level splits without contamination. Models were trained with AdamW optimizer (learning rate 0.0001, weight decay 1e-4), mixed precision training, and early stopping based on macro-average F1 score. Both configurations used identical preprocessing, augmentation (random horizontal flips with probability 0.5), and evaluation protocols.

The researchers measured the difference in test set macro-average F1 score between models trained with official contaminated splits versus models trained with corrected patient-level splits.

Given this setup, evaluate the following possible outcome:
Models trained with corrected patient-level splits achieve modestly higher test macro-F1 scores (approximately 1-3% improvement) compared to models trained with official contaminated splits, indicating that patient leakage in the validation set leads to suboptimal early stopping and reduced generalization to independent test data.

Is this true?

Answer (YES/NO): NO